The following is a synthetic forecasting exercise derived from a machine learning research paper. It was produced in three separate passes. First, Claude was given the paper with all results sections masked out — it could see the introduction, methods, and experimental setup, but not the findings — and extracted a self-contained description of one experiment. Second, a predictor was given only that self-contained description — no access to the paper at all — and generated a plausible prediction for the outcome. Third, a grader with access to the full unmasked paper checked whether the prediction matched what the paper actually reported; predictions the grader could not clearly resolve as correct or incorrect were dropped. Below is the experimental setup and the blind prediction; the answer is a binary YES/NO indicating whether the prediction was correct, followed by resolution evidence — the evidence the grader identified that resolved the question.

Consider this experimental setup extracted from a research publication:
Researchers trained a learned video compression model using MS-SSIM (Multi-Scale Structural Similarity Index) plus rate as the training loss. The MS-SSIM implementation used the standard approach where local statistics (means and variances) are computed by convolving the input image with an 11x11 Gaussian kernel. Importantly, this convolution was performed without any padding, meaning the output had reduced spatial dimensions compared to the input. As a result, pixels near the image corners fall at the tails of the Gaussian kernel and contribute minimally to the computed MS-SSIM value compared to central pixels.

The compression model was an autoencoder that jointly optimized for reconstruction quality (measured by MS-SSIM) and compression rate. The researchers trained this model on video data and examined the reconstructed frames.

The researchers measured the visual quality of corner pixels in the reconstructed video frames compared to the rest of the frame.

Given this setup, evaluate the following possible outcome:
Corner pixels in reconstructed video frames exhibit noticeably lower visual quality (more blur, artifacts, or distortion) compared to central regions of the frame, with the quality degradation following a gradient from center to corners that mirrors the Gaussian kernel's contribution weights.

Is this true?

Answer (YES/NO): NO